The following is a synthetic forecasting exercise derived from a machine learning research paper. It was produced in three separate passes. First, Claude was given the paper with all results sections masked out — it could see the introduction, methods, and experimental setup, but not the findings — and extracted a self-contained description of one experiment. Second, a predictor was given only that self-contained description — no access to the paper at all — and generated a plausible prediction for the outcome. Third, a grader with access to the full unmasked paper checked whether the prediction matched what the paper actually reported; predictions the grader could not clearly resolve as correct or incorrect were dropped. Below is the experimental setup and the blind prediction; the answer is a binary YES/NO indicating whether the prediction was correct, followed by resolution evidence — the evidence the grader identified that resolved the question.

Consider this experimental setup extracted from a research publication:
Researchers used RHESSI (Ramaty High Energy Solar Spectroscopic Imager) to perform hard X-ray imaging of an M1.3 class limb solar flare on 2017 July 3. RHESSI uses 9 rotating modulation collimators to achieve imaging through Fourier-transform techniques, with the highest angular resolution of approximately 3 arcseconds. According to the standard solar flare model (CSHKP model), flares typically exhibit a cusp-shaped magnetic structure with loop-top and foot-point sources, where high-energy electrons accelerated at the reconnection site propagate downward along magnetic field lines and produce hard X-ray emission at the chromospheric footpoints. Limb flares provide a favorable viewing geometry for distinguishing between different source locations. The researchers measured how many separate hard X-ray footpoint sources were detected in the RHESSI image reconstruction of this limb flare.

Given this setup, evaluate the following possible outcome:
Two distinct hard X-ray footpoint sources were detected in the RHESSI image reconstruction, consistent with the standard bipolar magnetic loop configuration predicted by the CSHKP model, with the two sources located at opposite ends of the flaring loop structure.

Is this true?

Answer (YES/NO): NO